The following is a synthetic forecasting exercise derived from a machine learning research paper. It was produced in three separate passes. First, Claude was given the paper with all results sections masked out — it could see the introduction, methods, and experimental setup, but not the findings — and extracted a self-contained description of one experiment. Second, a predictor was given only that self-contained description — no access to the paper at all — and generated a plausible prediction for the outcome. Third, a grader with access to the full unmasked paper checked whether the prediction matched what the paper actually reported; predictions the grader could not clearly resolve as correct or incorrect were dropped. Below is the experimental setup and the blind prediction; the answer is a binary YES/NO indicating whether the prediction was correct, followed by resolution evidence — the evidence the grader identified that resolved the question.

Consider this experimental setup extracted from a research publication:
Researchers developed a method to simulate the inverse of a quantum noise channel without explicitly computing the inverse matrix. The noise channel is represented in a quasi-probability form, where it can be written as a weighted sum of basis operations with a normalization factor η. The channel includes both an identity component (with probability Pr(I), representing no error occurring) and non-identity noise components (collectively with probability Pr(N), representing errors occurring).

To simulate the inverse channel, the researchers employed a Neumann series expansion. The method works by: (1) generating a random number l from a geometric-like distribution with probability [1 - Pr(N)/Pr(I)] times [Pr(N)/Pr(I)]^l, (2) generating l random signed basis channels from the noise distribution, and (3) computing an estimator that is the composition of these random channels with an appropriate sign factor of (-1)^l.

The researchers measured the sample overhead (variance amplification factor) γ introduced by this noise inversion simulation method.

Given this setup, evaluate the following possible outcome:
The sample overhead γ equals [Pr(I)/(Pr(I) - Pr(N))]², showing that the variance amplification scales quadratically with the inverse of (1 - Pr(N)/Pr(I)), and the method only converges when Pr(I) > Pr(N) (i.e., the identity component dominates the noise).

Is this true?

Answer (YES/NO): NO